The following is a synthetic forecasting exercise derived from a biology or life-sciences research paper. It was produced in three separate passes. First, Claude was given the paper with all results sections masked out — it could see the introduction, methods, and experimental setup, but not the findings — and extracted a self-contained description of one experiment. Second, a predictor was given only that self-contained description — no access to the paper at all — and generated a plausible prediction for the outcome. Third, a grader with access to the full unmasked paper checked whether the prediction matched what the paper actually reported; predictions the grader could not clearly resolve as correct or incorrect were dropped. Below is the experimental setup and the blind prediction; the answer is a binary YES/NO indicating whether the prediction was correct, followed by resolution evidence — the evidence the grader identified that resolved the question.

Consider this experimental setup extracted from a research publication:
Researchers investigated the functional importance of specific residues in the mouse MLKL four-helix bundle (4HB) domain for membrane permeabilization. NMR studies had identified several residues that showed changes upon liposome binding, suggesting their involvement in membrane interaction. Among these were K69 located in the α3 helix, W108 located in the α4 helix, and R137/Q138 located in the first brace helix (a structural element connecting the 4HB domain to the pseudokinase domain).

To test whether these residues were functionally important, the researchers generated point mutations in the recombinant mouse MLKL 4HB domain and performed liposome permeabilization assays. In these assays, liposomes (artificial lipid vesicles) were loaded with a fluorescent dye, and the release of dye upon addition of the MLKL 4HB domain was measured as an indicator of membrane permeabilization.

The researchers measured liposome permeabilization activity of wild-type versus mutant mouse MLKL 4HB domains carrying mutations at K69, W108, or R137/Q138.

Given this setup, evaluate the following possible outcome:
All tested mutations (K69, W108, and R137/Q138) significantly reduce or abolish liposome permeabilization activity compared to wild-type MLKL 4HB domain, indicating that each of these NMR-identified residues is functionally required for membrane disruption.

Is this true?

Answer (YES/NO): YES